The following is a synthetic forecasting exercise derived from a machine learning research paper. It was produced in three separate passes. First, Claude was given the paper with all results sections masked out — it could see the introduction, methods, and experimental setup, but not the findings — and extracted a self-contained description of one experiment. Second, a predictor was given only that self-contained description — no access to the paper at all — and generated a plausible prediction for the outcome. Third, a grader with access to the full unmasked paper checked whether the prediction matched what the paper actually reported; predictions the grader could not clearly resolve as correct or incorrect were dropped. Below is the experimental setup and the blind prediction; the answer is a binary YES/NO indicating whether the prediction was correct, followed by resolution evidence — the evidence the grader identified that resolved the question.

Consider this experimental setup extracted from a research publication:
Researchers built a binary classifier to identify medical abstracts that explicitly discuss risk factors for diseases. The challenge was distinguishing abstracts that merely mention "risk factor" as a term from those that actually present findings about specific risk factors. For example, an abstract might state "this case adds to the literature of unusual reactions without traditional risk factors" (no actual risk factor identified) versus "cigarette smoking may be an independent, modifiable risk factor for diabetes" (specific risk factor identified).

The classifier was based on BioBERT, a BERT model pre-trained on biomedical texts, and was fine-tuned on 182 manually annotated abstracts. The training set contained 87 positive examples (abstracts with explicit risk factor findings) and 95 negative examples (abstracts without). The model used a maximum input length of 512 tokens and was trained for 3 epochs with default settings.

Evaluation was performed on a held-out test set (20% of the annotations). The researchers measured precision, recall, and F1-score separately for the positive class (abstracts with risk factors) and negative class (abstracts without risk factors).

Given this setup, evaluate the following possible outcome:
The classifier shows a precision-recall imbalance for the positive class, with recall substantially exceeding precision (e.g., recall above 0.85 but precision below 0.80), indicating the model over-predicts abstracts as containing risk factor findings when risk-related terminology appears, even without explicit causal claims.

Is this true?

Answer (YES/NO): NO